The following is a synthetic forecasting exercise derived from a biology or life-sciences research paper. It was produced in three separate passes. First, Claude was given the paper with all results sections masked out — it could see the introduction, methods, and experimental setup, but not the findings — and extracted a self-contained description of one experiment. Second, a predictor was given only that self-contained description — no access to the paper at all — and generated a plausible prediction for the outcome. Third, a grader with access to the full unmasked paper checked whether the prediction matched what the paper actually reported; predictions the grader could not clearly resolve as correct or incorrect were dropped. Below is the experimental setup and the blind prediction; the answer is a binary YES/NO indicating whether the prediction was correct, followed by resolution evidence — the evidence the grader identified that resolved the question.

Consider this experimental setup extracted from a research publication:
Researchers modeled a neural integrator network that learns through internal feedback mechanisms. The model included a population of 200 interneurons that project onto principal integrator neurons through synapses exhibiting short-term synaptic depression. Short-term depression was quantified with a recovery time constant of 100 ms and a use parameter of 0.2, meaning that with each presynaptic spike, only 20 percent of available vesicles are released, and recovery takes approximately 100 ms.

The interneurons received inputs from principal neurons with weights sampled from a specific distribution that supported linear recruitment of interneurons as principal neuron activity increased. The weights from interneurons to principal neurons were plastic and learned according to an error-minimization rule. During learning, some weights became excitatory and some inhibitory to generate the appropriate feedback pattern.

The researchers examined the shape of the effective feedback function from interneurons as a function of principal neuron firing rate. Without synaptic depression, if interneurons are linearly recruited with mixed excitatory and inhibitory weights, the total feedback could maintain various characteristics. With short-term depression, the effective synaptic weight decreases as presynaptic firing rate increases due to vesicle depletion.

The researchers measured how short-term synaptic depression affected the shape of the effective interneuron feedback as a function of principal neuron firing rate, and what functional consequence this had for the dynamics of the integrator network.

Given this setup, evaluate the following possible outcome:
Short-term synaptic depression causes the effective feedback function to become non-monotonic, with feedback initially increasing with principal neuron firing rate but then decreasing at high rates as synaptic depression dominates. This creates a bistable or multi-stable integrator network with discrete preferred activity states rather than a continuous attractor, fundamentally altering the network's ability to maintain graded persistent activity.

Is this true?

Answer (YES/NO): NO